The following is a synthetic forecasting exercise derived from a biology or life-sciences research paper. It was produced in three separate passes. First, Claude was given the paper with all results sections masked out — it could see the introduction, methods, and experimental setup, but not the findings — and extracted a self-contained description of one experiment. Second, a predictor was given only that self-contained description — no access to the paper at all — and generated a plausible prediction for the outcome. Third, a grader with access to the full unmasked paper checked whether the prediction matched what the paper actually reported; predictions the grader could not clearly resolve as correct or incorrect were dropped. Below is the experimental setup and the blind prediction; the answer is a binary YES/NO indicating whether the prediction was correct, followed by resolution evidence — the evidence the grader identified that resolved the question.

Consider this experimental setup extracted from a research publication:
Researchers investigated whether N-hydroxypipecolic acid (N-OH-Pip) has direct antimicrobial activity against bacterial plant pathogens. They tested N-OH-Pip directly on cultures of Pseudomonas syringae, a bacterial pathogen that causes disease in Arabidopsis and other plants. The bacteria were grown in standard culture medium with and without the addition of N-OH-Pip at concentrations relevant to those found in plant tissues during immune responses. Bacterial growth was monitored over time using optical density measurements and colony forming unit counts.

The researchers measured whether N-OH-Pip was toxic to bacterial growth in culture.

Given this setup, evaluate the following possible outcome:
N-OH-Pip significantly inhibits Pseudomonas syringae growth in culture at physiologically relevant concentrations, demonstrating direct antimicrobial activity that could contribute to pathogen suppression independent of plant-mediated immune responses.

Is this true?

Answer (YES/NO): NO